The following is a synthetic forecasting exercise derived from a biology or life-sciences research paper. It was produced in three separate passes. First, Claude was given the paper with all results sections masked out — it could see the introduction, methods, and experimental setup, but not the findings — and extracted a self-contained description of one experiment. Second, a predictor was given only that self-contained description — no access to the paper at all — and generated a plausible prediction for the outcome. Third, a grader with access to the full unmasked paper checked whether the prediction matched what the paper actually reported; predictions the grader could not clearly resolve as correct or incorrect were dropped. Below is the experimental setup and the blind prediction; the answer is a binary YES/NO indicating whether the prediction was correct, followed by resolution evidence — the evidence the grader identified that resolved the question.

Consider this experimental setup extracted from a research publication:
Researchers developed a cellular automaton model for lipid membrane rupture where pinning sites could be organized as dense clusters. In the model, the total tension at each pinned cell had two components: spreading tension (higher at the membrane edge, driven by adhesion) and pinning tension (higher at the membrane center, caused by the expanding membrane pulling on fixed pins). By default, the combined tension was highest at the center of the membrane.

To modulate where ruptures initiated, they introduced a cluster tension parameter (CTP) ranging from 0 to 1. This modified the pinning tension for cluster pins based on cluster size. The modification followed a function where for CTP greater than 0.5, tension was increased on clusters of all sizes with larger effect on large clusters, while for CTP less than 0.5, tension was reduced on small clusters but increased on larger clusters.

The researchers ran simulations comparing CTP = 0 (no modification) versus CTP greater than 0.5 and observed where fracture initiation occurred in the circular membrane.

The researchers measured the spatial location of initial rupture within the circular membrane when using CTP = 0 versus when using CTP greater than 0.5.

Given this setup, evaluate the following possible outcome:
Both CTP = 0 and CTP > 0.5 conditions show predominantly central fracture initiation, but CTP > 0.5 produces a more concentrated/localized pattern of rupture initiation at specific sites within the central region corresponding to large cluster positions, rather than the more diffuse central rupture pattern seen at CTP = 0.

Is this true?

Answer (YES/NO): NO